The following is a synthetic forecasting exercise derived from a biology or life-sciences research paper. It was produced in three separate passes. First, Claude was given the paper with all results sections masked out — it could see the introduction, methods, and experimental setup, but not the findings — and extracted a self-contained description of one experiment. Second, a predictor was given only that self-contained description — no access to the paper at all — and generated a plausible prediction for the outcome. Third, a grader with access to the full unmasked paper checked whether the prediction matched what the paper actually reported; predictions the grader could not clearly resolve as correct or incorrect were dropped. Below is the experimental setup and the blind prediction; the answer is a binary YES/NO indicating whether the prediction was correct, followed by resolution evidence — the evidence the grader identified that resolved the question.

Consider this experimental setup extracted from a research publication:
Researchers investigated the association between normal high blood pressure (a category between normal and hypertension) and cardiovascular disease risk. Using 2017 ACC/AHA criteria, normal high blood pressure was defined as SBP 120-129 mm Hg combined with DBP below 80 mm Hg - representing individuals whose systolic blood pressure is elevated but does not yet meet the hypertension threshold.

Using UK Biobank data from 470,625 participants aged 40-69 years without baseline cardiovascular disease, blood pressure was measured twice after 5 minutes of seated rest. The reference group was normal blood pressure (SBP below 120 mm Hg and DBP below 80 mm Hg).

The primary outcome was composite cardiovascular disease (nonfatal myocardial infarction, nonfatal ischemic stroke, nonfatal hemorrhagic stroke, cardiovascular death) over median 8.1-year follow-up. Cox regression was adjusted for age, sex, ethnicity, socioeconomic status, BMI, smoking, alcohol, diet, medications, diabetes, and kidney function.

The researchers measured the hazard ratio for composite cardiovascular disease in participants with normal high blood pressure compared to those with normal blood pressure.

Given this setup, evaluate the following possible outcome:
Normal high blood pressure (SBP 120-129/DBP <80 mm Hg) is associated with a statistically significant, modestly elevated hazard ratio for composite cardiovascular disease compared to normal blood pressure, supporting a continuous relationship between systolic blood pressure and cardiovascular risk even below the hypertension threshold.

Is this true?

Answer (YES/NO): NO